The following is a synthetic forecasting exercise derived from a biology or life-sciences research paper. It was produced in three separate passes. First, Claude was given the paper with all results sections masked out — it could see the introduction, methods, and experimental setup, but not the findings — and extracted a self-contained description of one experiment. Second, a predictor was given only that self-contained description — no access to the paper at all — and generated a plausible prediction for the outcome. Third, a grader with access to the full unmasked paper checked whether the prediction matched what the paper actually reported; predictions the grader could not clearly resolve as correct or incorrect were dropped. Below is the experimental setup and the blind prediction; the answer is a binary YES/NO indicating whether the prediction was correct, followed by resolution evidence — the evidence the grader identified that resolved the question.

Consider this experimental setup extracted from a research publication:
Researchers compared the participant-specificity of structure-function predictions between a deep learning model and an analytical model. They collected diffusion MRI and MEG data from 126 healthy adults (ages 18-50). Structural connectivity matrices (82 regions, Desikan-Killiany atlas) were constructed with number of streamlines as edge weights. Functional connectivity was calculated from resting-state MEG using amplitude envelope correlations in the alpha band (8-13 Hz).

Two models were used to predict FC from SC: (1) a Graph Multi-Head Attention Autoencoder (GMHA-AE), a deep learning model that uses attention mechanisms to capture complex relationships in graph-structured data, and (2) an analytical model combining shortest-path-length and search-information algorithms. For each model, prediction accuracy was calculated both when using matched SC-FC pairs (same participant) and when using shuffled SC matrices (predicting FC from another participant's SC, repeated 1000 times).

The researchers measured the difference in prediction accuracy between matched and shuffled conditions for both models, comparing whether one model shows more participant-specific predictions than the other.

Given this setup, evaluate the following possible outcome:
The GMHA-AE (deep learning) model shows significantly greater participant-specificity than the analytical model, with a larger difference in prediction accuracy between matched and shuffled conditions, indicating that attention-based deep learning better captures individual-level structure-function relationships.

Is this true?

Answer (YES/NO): NO